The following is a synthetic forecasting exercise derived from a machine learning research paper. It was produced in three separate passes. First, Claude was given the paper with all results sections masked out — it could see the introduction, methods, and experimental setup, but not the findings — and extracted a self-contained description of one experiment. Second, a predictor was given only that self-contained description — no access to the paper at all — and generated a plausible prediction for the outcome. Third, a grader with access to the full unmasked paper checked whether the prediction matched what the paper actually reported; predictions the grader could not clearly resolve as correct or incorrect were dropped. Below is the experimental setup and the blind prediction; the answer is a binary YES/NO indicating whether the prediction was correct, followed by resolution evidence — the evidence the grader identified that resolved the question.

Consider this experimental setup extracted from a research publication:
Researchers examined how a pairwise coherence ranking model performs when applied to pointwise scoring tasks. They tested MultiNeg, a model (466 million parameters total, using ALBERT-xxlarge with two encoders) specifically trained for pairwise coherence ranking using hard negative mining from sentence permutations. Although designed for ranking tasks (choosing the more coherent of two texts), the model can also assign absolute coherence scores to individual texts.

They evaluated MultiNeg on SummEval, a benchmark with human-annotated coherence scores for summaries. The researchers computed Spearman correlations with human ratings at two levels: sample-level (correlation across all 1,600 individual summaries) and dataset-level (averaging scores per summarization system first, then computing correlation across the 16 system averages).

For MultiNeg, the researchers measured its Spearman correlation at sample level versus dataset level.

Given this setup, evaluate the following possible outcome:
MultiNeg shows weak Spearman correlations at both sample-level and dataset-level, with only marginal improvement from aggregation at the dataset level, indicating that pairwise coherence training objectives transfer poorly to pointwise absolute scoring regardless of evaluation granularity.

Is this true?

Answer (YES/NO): NO